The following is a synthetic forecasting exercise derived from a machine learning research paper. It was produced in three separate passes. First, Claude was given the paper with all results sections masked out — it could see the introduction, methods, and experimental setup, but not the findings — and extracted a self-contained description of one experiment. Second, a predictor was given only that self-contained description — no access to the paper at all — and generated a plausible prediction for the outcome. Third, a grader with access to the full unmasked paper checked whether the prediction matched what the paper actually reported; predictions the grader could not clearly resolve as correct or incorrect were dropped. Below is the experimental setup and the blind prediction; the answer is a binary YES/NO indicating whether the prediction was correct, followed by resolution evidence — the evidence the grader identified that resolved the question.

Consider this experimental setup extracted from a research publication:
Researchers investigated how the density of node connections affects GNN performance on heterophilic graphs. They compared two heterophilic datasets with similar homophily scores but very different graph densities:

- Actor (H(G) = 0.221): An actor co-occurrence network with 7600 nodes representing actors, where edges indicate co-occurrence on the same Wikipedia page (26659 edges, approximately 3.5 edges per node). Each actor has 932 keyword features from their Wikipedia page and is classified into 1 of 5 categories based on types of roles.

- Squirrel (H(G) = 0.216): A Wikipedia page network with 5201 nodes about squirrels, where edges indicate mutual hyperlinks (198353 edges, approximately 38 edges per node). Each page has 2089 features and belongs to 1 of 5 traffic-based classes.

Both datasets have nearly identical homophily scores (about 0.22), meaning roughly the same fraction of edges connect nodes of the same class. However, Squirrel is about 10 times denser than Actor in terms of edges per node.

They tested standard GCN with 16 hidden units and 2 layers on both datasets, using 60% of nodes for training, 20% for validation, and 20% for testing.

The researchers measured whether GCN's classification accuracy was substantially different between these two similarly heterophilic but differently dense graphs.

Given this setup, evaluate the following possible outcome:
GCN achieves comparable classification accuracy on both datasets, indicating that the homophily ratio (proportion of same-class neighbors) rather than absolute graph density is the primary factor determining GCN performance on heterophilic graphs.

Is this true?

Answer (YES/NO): NO